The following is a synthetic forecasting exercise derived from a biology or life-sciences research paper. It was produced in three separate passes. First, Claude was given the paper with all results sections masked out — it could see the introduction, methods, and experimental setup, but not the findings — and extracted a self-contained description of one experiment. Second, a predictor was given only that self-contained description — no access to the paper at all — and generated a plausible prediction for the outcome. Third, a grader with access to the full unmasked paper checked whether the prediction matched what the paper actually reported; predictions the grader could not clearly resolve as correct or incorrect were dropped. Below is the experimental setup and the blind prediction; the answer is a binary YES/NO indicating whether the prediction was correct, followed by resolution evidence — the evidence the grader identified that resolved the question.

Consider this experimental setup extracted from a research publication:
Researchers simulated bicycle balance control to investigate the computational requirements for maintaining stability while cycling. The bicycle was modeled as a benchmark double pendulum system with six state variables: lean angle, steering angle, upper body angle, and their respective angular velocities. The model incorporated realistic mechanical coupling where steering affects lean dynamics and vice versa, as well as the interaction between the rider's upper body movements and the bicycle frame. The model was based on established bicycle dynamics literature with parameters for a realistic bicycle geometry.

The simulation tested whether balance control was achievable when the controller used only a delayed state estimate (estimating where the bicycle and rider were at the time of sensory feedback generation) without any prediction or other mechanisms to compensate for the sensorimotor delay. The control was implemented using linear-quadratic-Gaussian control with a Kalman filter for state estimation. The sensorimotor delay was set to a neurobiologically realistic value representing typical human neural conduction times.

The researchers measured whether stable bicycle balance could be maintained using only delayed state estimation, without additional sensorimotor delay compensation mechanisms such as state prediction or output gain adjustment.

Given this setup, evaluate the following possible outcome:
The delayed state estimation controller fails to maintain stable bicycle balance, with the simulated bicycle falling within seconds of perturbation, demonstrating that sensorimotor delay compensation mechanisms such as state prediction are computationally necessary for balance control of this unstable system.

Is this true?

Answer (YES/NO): YES